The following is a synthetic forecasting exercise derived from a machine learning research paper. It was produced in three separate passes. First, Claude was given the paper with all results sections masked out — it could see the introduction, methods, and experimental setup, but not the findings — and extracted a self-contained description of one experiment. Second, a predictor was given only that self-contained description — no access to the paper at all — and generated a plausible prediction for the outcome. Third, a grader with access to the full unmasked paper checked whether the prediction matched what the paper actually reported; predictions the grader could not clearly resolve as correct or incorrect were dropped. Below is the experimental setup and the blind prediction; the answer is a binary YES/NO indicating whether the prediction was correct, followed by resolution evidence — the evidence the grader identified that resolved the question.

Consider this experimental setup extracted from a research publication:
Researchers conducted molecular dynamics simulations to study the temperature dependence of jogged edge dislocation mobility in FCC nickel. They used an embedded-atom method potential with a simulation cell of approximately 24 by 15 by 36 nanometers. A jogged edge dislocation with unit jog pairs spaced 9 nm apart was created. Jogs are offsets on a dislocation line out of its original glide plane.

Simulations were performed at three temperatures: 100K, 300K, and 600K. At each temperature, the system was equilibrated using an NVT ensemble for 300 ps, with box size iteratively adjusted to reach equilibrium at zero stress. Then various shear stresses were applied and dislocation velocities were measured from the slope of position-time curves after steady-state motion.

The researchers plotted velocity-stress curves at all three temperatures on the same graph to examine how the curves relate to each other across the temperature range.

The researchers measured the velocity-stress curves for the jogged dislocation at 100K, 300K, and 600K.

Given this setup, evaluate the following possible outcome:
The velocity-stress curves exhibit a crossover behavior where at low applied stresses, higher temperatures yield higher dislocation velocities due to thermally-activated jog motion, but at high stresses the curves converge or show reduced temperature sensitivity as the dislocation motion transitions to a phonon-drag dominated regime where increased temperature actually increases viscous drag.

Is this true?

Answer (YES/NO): NO